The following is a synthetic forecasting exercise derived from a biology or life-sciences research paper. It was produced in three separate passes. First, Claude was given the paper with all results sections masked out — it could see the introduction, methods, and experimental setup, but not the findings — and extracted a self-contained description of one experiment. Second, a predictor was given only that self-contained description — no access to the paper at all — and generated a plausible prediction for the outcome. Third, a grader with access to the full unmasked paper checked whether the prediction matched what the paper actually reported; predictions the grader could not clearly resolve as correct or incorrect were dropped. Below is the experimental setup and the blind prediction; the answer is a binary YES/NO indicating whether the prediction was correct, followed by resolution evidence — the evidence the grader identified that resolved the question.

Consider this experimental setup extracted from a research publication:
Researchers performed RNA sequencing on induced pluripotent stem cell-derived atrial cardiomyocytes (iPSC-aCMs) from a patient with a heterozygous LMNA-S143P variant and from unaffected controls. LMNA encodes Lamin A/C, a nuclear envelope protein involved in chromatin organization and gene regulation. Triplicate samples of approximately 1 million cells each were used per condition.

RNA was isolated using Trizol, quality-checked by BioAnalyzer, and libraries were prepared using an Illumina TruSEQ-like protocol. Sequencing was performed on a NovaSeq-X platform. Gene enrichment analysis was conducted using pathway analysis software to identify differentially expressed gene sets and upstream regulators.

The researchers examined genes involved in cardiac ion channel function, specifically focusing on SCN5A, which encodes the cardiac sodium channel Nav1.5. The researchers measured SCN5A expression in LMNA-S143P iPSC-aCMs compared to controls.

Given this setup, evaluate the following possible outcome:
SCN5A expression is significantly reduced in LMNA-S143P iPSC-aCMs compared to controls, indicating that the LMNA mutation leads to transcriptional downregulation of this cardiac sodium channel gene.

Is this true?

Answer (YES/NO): YES